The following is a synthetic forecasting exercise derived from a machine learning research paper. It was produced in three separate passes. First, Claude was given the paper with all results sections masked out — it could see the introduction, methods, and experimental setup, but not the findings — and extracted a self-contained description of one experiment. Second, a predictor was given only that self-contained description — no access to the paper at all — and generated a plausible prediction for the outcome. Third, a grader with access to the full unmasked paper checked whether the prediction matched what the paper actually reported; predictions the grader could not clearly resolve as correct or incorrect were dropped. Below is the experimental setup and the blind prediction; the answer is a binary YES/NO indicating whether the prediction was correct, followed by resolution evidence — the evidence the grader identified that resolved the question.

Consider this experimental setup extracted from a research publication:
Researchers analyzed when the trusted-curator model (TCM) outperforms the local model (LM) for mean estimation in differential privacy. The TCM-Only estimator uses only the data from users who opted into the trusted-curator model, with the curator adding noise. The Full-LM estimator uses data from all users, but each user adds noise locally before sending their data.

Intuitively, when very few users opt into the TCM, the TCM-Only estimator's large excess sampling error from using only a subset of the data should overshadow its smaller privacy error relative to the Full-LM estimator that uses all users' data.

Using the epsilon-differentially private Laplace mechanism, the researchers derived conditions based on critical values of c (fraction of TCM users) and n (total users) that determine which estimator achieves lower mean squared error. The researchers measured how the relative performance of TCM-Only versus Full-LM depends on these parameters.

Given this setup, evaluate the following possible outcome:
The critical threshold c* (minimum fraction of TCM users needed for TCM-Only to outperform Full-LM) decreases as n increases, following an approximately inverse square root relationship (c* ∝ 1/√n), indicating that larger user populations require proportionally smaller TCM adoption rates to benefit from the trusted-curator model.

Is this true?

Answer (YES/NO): NO